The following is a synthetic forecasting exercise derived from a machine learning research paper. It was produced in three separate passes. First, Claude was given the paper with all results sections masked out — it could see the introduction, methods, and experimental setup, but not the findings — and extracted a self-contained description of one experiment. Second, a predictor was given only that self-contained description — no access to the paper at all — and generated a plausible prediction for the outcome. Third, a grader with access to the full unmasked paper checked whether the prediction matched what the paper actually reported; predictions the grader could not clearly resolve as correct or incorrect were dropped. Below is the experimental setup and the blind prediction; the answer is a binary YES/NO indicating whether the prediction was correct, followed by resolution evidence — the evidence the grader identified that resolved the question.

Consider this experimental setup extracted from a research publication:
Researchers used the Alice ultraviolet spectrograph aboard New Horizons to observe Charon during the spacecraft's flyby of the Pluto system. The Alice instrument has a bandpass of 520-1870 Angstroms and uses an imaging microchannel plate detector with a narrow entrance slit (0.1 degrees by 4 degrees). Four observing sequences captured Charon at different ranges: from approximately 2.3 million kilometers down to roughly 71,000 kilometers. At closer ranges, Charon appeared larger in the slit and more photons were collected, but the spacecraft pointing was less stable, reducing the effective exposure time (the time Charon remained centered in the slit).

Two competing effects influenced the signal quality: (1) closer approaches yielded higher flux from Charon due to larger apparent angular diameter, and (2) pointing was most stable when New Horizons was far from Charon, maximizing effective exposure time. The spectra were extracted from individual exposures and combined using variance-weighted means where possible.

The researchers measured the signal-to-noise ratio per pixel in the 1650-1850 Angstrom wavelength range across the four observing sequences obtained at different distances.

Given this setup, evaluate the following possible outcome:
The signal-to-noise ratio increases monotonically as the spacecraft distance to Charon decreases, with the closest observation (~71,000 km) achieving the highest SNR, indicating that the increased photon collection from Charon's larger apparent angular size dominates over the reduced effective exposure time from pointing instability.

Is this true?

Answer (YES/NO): NO